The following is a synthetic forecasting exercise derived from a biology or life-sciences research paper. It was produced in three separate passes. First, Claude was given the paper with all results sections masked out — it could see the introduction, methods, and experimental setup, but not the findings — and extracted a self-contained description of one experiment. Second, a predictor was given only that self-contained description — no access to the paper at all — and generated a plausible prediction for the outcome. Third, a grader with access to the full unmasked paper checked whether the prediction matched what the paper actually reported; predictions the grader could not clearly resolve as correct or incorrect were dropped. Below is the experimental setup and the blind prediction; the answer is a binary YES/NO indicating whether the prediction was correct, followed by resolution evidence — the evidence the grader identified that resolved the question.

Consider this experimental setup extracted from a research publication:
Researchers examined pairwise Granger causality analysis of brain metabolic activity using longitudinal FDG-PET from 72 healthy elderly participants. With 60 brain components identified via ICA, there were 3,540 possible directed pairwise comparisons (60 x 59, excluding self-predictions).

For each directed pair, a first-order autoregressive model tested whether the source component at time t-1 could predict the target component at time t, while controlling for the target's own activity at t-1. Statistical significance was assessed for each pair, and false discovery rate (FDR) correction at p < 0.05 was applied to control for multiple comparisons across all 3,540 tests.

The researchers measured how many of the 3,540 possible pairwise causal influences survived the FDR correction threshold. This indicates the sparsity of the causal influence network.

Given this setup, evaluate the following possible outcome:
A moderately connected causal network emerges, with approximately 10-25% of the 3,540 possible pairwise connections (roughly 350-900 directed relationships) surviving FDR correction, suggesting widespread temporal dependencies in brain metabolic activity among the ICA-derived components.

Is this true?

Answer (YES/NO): NO